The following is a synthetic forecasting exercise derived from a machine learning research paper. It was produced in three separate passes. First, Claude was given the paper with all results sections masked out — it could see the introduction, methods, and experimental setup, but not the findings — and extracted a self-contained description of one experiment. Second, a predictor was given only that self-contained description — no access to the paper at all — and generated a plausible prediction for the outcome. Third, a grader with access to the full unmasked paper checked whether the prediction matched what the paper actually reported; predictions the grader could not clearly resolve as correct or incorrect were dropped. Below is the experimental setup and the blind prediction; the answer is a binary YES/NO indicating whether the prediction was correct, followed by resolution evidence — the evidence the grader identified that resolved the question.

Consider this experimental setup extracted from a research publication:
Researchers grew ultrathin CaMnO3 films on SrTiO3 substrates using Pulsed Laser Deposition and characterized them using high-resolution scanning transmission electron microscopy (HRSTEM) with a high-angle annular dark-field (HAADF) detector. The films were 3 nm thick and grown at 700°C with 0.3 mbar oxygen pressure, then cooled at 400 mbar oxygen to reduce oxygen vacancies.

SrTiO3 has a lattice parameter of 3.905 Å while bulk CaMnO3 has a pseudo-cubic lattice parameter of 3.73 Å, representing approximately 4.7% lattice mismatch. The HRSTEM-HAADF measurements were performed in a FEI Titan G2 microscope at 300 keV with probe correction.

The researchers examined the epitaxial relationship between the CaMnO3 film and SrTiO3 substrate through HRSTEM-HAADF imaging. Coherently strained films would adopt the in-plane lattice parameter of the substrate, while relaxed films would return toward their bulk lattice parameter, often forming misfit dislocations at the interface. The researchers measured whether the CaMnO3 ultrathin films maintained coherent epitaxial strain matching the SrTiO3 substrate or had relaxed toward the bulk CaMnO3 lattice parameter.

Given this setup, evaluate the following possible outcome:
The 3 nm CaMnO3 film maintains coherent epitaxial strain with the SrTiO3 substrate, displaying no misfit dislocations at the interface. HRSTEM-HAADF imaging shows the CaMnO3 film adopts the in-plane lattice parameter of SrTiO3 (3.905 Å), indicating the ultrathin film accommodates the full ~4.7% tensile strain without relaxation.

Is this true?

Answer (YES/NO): NO